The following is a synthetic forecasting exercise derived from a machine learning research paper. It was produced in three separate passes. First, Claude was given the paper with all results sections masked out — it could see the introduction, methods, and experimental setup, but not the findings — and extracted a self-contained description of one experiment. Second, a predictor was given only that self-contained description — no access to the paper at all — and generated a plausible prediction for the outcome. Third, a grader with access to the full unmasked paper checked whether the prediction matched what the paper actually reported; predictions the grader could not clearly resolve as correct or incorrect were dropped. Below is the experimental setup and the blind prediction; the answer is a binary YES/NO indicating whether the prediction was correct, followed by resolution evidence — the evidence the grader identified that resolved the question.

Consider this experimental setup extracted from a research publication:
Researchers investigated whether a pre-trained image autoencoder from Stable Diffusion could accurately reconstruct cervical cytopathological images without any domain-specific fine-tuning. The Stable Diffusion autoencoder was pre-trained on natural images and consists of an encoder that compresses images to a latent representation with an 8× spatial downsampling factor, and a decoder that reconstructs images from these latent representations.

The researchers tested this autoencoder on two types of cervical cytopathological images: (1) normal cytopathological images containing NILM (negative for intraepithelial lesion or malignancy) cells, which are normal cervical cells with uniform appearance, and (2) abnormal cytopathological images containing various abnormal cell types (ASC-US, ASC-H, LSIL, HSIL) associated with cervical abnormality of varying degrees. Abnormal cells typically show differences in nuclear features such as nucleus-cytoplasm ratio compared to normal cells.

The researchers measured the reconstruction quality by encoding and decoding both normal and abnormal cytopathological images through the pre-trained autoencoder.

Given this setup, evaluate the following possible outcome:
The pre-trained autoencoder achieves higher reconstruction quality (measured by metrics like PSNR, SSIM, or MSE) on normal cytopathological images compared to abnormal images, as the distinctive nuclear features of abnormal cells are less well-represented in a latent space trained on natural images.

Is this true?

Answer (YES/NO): NO